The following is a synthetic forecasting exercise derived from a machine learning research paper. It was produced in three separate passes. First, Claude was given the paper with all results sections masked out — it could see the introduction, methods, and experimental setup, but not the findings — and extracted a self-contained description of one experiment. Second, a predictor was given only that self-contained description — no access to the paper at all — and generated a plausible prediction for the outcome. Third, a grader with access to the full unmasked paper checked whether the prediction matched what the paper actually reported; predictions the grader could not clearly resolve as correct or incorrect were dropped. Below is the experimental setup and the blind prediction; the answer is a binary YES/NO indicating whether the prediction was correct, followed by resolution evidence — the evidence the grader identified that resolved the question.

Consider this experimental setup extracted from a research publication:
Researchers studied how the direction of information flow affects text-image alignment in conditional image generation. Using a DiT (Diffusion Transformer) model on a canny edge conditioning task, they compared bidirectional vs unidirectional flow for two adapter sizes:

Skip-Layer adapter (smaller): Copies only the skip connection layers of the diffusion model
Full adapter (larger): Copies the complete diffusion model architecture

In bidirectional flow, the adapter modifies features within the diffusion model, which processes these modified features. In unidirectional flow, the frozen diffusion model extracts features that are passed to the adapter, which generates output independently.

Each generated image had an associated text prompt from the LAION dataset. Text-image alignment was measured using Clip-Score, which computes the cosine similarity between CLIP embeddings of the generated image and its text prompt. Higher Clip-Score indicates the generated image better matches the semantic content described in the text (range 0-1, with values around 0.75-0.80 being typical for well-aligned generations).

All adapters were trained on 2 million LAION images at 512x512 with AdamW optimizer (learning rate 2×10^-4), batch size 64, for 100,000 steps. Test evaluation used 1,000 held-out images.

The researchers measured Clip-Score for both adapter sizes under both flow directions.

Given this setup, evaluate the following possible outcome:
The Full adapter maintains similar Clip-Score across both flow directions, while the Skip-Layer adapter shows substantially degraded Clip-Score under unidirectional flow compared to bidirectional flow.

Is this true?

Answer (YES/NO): YES